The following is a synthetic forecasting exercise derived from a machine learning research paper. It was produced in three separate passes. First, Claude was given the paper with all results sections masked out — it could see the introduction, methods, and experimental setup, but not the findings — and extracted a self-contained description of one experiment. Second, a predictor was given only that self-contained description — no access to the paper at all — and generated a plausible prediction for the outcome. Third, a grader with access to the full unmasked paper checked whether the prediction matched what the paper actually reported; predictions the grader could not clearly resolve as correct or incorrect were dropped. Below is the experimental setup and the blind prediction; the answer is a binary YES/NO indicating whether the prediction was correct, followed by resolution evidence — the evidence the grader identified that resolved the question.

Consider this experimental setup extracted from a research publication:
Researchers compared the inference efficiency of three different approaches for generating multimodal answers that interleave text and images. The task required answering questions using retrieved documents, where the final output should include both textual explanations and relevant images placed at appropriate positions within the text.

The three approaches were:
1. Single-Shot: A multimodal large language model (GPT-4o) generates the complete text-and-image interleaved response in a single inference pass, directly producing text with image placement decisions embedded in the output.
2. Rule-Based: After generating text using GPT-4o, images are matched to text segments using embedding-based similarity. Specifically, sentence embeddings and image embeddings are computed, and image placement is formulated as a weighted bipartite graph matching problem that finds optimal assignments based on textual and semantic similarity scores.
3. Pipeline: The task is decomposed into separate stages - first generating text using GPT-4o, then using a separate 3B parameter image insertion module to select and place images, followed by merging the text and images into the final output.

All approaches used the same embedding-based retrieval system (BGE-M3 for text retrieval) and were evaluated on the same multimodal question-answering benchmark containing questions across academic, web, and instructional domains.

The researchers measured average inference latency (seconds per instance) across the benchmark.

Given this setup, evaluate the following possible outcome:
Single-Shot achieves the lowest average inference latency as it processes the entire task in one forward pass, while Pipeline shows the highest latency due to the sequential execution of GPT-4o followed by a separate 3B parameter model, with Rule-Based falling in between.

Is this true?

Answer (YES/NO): NO